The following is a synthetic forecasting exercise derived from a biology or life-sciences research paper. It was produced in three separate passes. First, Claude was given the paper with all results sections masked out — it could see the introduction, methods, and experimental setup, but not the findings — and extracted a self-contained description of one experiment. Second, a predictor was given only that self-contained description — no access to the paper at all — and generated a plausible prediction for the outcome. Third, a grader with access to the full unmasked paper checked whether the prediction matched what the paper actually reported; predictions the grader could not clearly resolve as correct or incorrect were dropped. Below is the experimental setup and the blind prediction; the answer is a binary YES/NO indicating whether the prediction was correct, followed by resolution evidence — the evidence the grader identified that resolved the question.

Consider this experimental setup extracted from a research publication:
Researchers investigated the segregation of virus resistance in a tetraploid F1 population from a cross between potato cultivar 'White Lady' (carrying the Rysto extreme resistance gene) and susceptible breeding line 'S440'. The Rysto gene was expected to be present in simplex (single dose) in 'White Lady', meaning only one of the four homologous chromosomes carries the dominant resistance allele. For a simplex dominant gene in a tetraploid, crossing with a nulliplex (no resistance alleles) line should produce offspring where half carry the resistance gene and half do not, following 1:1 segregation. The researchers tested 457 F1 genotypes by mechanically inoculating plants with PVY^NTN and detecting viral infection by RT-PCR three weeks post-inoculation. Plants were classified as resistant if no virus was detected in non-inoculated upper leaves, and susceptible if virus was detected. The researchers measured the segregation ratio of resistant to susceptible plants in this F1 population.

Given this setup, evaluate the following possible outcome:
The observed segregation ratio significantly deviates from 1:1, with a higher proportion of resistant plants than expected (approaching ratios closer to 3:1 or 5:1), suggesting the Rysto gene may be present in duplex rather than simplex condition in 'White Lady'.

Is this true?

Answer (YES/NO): NO